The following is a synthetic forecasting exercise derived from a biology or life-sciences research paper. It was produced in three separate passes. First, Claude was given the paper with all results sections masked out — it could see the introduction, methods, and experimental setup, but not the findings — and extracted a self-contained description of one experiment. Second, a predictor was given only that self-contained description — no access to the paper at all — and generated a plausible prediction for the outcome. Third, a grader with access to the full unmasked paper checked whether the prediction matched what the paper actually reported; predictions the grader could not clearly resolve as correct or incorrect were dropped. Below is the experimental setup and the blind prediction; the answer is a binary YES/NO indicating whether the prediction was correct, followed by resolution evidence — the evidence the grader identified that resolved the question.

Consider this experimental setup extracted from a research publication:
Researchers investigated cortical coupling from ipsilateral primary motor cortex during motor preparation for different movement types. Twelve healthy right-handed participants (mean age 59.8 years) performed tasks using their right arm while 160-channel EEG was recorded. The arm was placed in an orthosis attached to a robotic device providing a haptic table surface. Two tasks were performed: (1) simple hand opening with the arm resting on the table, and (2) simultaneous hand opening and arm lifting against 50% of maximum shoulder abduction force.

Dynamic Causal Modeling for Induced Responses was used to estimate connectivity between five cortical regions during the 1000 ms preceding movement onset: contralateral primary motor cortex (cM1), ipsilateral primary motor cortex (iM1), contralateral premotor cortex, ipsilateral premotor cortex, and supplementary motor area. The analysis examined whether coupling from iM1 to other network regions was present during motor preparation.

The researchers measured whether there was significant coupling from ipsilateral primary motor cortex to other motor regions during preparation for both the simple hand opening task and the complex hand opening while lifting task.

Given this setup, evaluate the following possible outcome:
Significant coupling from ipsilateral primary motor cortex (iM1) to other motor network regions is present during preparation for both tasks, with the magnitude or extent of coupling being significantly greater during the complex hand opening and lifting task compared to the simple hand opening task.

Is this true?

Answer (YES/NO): NO